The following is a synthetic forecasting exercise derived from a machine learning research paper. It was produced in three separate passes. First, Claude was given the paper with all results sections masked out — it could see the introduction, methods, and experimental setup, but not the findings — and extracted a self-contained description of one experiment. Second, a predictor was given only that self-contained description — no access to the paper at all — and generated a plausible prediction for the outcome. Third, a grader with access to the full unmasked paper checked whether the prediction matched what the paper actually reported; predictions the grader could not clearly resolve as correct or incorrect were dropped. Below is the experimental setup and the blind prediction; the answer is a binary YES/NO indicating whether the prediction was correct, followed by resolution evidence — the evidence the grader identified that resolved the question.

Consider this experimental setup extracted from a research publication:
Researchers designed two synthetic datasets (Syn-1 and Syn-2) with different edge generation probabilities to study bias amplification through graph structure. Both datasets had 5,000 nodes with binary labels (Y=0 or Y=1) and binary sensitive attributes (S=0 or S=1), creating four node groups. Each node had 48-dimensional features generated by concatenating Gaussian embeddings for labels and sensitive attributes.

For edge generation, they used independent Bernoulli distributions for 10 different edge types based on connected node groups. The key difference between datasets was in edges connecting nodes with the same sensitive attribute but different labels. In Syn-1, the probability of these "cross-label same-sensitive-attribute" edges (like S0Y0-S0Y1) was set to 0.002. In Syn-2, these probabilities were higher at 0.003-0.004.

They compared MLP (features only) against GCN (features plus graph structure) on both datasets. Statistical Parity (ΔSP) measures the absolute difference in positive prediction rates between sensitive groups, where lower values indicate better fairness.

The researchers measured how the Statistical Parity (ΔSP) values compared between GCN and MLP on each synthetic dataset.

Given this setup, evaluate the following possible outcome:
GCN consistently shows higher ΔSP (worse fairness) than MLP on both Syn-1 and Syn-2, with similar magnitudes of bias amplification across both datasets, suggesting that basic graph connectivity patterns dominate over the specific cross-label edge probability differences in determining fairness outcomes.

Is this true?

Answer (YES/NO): NO